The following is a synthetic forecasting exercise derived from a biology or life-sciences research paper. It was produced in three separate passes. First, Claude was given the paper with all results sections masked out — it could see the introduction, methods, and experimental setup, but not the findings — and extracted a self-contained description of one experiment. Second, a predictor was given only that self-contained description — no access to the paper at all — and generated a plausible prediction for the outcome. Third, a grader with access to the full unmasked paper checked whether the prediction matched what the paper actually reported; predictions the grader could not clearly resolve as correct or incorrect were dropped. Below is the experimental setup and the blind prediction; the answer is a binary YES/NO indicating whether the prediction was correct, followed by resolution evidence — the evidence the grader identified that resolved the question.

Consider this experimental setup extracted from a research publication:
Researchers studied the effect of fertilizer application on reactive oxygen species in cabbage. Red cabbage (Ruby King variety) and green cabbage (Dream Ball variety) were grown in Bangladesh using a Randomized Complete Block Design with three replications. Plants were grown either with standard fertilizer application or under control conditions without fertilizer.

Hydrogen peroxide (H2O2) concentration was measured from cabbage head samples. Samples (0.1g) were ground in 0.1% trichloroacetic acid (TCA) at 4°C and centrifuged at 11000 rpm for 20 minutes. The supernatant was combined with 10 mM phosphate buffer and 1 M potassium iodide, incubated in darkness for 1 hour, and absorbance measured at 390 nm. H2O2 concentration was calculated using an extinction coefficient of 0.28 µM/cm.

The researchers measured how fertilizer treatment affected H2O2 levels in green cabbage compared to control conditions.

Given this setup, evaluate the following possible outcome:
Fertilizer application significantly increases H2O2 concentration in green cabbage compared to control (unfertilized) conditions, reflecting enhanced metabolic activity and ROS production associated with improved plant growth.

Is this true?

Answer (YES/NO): YES